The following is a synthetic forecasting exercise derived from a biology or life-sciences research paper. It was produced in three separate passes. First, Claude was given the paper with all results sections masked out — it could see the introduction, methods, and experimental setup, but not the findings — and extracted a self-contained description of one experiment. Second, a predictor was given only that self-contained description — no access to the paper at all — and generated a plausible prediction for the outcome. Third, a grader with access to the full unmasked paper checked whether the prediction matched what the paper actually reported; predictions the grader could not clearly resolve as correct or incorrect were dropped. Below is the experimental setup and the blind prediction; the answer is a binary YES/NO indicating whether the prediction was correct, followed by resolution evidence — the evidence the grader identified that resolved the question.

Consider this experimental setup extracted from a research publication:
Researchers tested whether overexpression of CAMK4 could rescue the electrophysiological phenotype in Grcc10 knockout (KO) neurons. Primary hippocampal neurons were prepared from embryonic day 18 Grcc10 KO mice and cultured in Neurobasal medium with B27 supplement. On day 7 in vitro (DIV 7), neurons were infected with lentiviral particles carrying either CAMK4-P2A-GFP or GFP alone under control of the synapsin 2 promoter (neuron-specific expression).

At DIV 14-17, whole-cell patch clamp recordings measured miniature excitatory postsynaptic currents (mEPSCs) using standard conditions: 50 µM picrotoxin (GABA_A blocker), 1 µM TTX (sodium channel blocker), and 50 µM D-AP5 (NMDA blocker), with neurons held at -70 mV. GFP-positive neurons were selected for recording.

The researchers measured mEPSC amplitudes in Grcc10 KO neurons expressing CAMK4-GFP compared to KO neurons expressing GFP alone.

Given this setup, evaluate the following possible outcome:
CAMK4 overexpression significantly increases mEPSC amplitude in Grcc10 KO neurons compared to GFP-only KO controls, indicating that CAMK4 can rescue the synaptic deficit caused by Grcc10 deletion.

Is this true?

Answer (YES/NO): NO